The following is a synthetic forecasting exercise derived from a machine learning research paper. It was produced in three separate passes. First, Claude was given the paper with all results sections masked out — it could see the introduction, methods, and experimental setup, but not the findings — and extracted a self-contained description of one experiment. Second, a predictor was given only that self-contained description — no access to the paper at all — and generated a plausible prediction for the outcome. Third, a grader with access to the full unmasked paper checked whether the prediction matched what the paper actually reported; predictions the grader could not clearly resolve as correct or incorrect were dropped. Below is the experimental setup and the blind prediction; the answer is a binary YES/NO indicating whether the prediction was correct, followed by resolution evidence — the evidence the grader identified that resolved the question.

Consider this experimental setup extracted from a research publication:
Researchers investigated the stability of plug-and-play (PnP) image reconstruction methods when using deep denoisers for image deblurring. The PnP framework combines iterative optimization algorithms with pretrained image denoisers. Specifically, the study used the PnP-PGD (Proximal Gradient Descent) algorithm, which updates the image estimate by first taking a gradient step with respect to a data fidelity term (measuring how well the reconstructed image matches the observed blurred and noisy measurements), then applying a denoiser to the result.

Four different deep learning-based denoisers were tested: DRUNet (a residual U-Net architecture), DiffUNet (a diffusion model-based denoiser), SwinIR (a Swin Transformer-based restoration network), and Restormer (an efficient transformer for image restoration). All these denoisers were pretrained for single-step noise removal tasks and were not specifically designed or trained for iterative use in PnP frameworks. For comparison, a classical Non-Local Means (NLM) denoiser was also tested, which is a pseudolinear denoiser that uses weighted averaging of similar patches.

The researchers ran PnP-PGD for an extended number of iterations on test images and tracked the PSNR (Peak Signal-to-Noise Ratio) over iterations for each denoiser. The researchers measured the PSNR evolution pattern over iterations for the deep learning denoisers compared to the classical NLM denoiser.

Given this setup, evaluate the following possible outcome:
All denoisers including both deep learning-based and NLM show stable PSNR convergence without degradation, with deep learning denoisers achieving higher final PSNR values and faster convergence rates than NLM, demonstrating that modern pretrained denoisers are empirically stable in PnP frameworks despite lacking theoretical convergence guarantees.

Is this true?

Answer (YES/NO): NO